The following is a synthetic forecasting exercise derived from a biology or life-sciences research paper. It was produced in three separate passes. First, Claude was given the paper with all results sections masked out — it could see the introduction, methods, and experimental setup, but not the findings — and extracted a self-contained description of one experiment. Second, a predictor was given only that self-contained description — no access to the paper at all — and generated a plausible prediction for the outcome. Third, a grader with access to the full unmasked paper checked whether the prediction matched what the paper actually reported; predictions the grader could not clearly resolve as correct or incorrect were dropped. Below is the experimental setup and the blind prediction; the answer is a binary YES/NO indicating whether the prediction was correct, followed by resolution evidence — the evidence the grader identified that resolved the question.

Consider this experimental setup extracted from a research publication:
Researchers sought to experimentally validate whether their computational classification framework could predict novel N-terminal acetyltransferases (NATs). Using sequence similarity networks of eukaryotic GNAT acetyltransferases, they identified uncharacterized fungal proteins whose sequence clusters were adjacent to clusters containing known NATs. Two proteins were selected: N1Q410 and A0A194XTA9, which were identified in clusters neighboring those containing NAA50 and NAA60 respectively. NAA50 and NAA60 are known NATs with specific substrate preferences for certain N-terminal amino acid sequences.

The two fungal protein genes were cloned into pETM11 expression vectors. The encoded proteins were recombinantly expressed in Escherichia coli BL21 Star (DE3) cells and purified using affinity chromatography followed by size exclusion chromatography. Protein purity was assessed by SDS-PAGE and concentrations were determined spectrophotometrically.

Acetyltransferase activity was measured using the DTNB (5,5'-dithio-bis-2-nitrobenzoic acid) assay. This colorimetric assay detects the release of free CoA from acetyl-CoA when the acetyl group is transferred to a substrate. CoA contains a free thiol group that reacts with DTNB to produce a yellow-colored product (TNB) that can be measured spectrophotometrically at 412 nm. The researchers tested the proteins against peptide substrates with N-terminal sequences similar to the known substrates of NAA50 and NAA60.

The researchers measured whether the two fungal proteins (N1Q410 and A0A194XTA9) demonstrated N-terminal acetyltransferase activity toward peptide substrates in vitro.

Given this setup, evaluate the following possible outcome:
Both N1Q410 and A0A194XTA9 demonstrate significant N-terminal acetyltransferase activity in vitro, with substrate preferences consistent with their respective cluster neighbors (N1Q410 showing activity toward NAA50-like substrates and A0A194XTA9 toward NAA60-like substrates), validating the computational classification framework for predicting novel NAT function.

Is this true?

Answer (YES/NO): NO